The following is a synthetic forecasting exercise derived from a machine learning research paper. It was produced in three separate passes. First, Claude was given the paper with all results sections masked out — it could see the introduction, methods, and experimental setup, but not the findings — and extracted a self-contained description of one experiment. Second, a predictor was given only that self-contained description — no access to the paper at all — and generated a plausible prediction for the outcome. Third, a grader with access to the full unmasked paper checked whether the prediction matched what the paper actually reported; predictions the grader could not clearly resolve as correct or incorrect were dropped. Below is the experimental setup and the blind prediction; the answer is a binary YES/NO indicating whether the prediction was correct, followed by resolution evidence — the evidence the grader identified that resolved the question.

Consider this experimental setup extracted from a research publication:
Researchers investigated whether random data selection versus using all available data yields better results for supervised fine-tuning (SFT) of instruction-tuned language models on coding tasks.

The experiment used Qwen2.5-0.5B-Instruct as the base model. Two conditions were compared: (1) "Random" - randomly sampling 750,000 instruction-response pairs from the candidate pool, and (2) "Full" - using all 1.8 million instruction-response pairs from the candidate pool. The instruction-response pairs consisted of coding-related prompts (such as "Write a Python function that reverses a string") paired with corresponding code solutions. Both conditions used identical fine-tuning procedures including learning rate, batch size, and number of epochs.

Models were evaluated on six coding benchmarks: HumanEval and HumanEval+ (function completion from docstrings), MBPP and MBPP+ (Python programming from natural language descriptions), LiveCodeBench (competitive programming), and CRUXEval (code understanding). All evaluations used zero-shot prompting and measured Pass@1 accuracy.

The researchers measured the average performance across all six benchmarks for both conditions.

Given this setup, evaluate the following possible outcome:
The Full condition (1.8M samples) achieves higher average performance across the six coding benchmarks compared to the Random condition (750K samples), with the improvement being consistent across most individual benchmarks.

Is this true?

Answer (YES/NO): YES